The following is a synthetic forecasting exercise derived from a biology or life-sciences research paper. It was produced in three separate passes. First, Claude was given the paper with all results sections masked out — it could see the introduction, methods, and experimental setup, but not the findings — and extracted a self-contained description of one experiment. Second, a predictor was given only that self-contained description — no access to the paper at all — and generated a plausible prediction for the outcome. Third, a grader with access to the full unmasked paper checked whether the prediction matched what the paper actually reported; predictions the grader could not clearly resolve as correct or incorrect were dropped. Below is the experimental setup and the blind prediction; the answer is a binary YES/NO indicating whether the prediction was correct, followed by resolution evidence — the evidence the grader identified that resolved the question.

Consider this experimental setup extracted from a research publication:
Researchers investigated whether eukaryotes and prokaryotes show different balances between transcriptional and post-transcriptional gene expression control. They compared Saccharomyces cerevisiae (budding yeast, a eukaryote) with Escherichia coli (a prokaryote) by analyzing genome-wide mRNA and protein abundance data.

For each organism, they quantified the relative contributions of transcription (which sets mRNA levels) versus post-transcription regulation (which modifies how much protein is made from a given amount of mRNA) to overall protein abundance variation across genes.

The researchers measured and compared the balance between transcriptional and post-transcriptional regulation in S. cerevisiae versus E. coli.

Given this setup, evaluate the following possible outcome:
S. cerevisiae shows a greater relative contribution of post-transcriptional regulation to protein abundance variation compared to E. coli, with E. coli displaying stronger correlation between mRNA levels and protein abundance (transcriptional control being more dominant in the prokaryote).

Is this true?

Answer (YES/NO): YES